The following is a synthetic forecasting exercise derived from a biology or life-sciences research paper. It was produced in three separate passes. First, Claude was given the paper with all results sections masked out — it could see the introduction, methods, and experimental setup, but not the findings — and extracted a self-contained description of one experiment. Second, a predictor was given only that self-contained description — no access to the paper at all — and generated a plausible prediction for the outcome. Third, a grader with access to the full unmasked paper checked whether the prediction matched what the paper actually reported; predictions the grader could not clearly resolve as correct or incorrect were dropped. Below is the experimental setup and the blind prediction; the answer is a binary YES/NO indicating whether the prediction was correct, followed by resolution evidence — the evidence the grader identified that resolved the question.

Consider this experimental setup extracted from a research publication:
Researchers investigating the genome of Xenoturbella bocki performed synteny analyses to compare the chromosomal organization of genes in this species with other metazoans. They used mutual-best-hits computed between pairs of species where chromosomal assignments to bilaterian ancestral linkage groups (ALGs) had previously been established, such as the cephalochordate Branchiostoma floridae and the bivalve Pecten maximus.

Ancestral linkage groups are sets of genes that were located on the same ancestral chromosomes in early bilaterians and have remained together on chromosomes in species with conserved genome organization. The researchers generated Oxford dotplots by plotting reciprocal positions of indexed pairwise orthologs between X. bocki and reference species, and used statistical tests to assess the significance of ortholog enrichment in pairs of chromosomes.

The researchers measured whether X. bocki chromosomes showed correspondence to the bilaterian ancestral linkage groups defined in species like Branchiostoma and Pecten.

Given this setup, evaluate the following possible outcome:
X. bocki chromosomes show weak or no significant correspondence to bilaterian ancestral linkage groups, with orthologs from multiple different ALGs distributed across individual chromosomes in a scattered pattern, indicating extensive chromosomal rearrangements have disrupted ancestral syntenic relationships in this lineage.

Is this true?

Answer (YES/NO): NO